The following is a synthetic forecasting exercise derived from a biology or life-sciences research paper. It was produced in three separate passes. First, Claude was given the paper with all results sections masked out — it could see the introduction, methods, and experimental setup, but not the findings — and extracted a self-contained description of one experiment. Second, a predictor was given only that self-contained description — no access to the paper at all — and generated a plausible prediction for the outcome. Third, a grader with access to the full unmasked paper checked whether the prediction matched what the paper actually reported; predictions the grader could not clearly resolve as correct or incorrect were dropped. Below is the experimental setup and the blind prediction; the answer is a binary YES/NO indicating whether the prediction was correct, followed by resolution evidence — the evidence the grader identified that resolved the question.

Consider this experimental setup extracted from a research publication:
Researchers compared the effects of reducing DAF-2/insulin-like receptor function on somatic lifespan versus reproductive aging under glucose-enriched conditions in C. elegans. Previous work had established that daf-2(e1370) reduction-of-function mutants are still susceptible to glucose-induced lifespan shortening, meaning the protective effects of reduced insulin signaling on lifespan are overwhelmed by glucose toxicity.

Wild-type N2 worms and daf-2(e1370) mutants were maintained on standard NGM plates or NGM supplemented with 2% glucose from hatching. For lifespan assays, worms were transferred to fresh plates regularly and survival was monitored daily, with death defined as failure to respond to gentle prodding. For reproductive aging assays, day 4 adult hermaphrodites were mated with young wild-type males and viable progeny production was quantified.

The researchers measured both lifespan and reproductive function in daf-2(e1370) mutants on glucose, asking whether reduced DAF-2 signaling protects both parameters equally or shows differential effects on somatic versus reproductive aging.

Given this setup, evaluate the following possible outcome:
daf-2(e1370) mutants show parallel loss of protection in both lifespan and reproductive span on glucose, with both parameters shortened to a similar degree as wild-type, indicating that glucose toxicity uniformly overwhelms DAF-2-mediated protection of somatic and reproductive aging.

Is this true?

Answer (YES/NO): NO